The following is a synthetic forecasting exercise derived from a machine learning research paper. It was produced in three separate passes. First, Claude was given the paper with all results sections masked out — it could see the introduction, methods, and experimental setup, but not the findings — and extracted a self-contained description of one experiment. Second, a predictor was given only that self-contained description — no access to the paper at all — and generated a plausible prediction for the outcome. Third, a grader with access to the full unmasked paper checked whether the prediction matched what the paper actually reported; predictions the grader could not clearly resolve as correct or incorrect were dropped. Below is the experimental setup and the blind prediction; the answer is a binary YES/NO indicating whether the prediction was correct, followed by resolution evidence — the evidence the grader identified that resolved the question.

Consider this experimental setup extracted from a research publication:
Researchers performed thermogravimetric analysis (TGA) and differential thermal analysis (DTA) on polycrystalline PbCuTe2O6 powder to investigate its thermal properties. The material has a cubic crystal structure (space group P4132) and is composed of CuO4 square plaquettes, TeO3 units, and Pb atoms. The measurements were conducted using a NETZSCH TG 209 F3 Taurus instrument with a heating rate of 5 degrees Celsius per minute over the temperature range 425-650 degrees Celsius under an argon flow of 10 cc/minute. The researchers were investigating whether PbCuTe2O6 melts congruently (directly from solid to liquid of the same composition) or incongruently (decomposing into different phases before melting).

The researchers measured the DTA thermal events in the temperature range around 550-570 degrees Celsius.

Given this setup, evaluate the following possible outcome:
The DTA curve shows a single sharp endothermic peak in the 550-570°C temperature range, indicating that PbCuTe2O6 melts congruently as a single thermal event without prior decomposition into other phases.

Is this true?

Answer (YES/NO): NO